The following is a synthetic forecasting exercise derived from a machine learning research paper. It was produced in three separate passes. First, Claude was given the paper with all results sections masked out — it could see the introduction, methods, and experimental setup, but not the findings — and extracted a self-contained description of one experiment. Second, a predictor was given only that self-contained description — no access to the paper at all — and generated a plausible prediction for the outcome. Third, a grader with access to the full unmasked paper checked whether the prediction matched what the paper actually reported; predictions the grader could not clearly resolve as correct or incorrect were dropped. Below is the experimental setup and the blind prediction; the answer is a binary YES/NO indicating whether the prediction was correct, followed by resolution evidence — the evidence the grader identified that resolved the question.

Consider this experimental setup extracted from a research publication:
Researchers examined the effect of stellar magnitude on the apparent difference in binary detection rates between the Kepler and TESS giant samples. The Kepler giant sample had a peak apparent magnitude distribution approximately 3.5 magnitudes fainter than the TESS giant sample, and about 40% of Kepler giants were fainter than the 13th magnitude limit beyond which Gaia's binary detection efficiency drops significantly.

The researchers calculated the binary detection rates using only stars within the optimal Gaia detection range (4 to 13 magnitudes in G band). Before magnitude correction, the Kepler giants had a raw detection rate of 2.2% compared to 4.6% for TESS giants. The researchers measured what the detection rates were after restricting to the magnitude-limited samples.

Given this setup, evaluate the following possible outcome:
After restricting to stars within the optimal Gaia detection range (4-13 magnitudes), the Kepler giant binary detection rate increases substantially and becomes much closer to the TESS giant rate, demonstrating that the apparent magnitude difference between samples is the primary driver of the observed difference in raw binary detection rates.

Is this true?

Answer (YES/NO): YES